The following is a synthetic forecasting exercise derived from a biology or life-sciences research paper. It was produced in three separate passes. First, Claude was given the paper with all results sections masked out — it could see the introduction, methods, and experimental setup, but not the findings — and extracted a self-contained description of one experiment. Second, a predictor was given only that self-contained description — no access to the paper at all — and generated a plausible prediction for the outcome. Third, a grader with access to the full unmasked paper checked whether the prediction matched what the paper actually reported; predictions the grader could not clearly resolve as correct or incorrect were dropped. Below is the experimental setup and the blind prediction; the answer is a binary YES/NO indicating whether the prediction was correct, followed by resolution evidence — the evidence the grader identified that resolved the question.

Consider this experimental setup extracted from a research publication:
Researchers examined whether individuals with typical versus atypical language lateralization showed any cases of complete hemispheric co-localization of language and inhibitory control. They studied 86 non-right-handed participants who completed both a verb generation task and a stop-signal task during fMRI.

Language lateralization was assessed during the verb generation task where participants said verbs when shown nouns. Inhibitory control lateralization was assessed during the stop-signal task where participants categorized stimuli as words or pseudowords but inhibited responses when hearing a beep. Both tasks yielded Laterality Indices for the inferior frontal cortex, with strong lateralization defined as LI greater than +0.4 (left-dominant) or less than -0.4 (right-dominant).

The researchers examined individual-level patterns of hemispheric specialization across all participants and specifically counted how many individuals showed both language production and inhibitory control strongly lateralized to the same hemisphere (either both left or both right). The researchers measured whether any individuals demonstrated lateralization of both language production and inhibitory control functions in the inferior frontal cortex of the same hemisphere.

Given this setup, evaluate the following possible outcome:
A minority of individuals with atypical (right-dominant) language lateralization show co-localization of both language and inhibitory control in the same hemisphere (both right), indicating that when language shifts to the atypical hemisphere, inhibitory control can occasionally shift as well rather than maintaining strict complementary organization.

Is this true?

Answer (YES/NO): NO